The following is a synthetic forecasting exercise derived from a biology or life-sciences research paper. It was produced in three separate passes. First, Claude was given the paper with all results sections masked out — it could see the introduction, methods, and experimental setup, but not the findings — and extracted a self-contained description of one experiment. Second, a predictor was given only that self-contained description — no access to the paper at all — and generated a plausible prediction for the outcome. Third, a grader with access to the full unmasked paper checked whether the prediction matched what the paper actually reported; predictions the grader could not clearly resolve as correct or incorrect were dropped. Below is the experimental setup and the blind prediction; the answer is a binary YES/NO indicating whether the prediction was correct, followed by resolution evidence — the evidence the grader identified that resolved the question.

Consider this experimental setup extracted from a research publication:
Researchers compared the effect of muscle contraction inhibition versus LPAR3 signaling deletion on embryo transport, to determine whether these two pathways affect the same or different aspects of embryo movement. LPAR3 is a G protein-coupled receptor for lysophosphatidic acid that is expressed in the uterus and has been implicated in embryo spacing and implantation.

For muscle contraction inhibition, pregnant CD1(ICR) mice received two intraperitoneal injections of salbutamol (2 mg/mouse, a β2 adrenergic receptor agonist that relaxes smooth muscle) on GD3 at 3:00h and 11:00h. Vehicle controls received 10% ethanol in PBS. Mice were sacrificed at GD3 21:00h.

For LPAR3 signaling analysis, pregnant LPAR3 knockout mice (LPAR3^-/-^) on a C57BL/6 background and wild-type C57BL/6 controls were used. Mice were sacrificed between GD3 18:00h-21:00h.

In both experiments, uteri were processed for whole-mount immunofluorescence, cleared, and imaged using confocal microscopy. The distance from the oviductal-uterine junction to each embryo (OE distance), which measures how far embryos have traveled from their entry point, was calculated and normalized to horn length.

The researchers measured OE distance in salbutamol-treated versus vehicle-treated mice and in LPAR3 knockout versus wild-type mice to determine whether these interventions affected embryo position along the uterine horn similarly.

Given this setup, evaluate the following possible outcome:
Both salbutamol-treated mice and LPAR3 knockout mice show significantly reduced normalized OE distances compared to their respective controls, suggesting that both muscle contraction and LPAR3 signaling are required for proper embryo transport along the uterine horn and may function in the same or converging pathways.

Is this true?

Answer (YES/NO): NO